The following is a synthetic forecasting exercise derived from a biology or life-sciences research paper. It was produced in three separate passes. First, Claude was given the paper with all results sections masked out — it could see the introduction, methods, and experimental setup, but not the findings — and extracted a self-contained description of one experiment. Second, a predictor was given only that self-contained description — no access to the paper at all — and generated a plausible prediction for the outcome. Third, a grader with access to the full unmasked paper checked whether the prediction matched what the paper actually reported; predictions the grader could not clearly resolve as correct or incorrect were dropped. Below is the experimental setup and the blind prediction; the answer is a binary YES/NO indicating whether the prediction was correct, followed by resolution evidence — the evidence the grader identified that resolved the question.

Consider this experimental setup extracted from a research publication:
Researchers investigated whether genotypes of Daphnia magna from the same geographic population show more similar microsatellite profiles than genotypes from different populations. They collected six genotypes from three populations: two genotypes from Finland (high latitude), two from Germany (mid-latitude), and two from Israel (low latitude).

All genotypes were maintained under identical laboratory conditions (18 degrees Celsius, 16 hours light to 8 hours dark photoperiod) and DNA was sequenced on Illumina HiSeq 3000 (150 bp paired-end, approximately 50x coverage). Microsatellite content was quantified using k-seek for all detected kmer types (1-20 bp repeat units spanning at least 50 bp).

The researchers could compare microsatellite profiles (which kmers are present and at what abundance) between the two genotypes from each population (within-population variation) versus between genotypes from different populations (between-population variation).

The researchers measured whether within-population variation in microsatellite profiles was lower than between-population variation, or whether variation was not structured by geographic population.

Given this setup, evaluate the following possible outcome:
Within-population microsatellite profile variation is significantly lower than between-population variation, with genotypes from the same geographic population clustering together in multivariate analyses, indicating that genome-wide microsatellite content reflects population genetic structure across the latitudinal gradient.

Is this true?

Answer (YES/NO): YES